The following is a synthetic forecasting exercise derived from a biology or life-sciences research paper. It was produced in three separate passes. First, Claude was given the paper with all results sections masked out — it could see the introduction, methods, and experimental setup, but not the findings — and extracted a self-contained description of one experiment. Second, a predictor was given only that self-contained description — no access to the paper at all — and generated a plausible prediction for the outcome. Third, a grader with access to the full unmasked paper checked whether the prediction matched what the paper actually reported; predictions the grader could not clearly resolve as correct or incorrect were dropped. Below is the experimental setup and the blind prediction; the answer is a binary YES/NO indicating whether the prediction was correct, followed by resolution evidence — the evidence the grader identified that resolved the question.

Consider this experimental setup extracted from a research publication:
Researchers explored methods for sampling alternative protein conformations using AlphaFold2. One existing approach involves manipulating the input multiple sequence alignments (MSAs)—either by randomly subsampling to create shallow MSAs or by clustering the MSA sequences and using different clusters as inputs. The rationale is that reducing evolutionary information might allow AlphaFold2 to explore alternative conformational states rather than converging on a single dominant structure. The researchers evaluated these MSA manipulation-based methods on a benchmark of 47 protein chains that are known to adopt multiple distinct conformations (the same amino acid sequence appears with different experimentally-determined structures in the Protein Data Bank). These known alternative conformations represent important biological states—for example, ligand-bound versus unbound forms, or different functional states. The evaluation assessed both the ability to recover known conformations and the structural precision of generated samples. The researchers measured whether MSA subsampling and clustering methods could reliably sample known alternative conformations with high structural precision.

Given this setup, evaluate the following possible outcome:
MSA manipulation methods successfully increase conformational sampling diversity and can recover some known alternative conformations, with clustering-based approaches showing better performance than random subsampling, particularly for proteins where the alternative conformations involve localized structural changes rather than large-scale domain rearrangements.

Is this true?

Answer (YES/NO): NO